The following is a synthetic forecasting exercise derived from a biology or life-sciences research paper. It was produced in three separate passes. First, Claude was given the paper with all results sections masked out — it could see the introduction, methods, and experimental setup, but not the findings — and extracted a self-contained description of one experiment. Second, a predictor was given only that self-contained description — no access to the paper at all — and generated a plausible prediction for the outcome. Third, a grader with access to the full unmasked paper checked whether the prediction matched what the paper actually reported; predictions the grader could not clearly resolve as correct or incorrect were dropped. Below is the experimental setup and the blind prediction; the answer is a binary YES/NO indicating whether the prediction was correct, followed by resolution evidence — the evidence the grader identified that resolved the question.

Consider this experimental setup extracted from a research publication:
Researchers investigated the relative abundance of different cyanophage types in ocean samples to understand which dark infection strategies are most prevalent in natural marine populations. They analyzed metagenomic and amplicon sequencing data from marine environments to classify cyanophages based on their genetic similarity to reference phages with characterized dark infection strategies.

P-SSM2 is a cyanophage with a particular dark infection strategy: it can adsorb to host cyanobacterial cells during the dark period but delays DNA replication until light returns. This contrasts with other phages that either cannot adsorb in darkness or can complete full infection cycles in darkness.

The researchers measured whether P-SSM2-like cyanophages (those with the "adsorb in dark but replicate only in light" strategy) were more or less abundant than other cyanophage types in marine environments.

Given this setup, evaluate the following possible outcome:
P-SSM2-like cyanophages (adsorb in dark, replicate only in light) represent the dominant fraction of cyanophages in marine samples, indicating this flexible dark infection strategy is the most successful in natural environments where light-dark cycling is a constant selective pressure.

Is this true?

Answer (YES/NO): YES